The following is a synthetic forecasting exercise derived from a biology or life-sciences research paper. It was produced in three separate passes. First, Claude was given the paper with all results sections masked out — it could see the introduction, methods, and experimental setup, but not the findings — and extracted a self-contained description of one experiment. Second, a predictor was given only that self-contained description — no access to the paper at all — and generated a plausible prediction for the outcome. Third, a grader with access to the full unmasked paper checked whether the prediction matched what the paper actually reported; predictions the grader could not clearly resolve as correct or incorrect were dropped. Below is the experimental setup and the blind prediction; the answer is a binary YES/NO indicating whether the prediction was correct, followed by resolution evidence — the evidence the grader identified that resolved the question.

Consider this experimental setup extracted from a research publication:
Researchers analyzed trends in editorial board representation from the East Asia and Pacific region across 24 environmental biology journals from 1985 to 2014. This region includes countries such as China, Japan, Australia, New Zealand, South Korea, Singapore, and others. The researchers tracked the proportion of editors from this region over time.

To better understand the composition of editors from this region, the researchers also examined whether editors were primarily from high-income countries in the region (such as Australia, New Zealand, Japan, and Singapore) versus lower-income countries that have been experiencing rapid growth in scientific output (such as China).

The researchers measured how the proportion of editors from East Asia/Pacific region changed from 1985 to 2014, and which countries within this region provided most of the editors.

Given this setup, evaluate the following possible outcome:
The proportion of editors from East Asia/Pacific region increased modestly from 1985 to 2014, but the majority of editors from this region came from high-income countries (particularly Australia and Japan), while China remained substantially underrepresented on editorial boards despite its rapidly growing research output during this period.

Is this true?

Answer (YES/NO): NO